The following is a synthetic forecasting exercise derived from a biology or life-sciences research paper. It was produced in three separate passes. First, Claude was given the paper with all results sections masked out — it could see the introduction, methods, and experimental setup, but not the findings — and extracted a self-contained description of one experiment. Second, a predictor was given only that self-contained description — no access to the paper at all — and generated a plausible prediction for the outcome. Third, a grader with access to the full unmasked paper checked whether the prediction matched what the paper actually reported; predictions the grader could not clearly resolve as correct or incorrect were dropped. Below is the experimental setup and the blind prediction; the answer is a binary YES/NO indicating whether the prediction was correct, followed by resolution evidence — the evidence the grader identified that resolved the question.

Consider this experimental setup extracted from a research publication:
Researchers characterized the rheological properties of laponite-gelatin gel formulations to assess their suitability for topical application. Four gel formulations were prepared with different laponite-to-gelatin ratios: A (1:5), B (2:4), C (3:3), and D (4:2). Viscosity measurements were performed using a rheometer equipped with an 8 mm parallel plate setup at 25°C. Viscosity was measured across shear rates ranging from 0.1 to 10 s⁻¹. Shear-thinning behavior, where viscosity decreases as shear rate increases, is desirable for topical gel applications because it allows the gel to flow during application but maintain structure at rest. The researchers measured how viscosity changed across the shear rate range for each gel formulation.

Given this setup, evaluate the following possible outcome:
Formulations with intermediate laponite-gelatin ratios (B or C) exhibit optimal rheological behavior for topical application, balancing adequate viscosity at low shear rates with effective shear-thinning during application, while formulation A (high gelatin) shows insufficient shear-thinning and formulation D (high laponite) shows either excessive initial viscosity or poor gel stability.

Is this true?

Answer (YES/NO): NO